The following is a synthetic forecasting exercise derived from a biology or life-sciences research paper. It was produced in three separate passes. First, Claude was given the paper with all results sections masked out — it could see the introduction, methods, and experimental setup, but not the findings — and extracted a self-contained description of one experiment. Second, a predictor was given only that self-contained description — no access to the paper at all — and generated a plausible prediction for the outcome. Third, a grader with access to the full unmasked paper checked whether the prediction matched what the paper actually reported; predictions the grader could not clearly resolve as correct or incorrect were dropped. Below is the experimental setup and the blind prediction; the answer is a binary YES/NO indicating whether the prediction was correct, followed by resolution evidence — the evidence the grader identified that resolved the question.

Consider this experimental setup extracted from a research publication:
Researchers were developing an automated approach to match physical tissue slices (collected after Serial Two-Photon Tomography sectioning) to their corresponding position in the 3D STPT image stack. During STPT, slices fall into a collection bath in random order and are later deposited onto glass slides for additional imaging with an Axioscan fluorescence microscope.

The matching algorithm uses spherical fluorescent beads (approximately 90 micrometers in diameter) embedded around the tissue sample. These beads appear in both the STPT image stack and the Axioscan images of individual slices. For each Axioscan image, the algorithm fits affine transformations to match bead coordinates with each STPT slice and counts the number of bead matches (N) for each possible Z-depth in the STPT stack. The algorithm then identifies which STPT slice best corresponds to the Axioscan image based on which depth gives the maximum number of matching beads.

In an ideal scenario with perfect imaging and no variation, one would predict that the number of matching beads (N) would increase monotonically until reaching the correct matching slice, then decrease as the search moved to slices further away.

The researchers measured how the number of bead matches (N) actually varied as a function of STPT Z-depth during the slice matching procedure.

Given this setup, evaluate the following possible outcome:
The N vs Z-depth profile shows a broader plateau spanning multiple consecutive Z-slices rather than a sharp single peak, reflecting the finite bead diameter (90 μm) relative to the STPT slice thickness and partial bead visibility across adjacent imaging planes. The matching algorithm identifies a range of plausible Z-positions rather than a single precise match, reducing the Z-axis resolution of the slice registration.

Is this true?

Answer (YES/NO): NO